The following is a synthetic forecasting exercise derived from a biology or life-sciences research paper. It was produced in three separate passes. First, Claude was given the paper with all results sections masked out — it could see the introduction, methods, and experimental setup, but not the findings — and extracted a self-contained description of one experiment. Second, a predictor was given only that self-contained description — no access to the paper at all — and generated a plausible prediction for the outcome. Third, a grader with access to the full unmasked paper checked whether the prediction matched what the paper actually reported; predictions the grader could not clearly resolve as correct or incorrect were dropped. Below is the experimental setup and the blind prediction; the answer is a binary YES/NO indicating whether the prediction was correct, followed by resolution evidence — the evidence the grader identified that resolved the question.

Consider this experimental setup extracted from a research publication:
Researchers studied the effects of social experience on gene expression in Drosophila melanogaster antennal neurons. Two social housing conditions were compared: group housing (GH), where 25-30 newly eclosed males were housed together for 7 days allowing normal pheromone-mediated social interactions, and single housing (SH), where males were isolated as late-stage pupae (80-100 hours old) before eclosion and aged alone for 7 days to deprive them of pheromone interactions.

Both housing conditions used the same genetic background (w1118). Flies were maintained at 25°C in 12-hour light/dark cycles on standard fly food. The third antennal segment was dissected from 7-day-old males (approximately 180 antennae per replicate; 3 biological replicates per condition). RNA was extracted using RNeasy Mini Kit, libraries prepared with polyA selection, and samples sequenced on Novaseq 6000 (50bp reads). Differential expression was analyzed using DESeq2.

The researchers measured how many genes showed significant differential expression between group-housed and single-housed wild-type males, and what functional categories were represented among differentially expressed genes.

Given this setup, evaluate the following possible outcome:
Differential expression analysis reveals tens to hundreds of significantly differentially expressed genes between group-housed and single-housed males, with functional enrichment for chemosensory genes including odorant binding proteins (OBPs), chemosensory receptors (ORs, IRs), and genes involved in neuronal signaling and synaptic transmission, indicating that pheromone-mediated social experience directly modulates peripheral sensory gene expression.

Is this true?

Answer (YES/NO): NO